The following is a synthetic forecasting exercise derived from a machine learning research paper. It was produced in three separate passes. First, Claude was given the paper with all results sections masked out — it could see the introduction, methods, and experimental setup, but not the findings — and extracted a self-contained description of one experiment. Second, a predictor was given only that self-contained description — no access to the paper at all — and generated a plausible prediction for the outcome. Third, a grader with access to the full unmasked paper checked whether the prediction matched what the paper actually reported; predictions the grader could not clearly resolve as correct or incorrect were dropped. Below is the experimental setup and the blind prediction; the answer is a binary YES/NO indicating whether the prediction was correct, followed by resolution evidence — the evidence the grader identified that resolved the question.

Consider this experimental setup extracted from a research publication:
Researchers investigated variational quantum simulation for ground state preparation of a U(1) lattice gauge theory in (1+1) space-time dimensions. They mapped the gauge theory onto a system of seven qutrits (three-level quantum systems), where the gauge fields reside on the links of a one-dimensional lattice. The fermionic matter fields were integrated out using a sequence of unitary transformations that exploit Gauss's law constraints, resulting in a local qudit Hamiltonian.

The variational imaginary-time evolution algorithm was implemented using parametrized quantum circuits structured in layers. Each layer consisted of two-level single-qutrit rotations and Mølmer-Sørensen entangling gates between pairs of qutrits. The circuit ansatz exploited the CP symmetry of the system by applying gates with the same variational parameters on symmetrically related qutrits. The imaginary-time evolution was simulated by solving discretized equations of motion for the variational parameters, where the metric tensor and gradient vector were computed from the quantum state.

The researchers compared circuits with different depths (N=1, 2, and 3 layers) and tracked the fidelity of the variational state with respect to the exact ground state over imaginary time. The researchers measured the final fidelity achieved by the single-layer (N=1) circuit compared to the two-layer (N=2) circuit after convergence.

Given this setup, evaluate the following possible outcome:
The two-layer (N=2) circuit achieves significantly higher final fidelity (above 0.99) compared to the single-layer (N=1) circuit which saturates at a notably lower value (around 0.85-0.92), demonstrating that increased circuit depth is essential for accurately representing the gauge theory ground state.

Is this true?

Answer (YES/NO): NO